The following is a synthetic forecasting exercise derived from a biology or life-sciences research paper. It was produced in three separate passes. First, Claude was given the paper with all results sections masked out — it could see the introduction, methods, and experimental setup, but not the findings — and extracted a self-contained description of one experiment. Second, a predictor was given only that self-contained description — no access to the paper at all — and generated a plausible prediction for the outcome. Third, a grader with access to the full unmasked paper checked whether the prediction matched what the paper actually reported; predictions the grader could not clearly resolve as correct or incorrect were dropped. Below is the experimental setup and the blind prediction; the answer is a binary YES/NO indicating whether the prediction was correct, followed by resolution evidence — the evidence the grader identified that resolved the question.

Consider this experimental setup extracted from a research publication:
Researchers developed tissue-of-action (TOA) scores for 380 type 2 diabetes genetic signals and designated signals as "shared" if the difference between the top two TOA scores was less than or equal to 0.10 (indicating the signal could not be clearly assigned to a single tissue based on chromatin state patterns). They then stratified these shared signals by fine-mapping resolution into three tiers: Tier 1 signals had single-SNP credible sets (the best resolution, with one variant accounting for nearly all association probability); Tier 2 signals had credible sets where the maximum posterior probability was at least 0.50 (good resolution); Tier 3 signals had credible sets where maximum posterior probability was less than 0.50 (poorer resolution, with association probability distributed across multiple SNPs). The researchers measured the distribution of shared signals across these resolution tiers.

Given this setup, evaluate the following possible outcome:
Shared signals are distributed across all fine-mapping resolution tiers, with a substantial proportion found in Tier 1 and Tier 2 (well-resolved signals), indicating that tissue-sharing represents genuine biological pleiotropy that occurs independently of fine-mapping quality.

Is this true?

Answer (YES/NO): YES